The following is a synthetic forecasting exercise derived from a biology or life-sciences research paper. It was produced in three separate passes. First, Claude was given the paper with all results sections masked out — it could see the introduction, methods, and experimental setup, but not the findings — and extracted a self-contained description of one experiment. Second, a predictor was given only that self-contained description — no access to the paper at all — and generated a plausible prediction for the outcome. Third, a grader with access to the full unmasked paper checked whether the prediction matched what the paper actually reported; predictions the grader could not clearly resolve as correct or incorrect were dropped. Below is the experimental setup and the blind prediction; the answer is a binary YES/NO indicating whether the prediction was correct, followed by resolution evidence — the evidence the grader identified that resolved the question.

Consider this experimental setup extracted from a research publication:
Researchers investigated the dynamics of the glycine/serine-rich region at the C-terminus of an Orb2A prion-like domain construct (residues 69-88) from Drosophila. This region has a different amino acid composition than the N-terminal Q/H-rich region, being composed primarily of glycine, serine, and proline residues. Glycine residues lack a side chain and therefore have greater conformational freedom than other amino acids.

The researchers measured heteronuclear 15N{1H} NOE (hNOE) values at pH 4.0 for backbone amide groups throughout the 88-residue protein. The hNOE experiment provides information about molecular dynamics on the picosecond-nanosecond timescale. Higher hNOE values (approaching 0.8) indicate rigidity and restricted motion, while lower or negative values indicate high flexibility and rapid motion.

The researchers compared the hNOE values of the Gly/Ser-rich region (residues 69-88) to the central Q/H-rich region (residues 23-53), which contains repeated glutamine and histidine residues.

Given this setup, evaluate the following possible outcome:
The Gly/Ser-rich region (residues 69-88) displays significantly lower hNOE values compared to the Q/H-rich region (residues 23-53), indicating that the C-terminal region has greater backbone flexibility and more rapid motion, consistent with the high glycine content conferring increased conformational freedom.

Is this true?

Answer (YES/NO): YES